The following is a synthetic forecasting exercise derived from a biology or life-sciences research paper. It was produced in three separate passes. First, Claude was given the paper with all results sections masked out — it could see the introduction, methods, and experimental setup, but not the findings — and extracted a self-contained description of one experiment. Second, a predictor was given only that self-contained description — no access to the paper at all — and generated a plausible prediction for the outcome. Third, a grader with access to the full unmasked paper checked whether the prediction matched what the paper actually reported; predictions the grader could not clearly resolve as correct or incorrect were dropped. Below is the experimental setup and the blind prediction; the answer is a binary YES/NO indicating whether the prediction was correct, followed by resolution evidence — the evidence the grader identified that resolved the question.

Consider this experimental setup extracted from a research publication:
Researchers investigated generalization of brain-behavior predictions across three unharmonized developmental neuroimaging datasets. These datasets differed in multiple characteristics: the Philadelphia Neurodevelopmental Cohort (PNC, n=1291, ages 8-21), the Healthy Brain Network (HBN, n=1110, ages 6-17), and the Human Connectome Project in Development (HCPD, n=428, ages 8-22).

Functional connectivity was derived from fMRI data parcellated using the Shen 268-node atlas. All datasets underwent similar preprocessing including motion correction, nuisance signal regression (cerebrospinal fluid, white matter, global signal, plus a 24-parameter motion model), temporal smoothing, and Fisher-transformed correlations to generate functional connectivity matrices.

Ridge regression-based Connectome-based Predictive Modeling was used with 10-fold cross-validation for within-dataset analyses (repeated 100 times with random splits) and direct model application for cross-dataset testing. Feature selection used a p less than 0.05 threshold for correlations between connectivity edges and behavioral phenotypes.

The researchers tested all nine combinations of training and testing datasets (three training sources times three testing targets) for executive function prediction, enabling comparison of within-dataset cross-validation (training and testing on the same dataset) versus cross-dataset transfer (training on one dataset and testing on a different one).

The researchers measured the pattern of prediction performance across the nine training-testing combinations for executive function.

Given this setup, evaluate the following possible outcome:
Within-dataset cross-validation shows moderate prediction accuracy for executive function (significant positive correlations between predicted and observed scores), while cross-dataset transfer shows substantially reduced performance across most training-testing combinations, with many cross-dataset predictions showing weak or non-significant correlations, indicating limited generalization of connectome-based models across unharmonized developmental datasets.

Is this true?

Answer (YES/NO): NO